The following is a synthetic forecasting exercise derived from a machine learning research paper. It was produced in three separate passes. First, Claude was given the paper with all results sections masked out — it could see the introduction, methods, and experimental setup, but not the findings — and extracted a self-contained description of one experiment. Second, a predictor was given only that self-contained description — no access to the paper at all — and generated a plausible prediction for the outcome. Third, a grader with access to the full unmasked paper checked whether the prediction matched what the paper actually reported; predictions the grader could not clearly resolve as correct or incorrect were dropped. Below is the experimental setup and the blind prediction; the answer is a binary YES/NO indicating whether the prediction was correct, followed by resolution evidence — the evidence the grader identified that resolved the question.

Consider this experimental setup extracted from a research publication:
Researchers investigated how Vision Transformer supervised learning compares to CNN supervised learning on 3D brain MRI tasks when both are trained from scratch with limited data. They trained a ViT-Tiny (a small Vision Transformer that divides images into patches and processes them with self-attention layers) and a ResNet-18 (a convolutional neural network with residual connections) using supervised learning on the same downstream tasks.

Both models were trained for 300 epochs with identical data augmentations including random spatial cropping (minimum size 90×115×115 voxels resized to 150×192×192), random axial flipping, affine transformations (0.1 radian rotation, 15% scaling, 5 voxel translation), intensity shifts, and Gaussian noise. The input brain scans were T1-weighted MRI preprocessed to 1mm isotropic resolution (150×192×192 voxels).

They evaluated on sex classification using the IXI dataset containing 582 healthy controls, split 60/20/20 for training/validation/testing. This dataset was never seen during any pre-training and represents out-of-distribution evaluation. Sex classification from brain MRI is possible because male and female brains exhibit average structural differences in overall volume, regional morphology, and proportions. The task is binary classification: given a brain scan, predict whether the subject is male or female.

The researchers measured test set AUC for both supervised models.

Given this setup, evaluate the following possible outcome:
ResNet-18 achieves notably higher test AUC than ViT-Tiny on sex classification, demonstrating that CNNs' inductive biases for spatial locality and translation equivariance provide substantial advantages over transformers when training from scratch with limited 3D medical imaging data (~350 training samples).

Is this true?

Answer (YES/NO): YES